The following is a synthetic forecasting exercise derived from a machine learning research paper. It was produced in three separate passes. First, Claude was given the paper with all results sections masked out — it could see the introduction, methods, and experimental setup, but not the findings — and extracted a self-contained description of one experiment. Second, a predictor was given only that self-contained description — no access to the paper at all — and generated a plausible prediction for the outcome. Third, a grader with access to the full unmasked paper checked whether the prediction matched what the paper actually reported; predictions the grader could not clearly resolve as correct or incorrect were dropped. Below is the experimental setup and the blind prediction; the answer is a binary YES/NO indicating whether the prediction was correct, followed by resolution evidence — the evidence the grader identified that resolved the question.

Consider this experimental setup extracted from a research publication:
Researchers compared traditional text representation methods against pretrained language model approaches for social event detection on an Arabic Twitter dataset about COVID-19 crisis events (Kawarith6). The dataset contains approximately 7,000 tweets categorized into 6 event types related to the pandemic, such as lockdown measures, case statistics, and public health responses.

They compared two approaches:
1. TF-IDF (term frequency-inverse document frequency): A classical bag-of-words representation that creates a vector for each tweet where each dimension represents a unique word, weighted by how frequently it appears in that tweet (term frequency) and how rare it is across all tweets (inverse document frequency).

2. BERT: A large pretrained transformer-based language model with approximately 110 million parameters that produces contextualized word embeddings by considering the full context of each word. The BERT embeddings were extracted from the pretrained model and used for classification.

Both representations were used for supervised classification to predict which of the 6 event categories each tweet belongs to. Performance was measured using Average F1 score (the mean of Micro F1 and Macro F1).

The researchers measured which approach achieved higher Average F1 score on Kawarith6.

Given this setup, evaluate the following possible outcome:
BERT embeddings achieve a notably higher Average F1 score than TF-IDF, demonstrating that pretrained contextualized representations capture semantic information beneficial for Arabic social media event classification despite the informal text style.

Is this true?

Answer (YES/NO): NO